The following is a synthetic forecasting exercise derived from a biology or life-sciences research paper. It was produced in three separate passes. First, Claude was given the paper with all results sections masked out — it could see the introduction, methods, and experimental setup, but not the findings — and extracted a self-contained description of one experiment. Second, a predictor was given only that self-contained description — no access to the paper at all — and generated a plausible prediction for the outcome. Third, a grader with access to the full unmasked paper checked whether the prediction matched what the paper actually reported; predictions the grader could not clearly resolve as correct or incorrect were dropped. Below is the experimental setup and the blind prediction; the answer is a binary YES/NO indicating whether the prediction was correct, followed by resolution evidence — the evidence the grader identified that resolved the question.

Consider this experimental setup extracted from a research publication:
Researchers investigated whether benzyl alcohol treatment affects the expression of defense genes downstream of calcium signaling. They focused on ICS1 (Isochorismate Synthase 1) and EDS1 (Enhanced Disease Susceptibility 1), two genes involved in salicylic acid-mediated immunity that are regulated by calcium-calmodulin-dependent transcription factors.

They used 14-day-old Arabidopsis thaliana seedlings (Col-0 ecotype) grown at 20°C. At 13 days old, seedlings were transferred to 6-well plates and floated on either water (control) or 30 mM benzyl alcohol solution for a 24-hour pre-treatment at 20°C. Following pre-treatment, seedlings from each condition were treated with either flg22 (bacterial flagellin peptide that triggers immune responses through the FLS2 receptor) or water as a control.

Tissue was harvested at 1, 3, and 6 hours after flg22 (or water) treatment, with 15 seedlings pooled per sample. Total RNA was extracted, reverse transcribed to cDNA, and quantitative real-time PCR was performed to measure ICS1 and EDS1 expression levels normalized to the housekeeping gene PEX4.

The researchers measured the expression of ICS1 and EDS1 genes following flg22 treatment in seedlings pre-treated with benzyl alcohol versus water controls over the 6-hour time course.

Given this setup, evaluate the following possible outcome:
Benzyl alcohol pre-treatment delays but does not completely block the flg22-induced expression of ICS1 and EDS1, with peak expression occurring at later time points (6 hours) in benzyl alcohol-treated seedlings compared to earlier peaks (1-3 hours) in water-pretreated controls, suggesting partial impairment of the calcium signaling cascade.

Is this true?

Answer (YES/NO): NO